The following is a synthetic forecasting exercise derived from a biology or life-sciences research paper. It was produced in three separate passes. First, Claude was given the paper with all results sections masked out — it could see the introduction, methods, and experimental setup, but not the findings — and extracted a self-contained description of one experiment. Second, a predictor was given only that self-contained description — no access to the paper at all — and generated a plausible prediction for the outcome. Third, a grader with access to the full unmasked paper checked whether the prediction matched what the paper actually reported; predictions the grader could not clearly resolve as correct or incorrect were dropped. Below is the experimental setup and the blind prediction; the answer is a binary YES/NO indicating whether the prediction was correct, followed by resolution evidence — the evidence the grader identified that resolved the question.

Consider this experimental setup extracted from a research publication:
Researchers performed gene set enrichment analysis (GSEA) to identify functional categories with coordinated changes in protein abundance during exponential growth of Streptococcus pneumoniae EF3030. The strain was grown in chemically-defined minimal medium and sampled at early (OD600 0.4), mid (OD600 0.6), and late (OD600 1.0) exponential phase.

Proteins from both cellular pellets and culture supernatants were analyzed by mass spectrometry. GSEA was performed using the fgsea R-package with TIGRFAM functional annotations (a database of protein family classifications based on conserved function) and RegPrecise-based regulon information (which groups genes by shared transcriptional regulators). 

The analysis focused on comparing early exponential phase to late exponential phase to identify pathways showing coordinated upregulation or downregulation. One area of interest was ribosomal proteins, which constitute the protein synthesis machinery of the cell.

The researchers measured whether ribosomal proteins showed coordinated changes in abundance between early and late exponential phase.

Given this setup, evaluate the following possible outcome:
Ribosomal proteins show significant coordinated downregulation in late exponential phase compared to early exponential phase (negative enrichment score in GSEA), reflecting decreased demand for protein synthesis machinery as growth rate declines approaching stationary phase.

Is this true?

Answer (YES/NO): NO